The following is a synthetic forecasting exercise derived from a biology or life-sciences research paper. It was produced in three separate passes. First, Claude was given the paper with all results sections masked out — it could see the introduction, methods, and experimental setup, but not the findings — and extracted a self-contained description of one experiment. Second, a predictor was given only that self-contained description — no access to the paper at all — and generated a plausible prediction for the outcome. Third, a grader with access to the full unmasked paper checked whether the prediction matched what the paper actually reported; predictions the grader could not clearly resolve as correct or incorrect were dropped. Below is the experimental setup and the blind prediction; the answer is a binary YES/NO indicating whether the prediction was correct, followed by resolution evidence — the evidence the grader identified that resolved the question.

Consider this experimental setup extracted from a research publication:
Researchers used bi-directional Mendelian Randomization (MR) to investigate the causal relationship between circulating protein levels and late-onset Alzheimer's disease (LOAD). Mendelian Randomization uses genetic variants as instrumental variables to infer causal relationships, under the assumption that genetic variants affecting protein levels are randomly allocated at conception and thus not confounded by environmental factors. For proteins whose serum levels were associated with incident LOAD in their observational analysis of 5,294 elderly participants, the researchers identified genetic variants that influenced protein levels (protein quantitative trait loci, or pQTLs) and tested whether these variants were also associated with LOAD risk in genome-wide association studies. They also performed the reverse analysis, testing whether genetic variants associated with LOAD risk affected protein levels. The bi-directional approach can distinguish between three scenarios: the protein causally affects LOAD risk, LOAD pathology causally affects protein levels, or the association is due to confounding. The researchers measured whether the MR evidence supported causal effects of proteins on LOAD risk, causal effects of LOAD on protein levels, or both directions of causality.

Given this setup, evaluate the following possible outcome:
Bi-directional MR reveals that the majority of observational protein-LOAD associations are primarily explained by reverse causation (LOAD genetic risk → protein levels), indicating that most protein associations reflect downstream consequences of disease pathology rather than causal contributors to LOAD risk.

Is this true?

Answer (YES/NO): NO